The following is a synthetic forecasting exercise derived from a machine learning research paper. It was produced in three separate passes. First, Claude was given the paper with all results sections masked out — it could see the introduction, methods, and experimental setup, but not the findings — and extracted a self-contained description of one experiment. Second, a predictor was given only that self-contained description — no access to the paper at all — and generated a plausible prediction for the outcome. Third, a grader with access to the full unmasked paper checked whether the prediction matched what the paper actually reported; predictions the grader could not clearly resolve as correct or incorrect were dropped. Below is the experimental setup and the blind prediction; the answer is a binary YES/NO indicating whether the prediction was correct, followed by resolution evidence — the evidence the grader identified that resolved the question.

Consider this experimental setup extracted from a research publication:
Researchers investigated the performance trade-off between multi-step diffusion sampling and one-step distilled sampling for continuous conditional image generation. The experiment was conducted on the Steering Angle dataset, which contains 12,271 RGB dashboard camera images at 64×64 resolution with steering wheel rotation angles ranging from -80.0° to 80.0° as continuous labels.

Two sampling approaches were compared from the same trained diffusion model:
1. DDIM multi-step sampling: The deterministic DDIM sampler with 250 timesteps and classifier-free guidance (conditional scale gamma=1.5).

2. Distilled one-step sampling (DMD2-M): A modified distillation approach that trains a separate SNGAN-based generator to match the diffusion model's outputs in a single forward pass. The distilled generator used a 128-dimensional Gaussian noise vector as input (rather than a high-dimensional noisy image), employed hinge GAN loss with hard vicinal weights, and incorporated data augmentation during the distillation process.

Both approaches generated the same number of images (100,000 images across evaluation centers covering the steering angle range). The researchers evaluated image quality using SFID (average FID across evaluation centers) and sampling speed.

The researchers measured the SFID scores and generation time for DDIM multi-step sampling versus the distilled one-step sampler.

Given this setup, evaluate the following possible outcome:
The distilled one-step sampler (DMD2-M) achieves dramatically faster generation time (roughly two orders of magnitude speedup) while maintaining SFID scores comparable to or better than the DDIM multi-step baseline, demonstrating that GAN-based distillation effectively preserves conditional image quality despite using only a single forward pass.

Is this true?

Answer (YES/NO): NO